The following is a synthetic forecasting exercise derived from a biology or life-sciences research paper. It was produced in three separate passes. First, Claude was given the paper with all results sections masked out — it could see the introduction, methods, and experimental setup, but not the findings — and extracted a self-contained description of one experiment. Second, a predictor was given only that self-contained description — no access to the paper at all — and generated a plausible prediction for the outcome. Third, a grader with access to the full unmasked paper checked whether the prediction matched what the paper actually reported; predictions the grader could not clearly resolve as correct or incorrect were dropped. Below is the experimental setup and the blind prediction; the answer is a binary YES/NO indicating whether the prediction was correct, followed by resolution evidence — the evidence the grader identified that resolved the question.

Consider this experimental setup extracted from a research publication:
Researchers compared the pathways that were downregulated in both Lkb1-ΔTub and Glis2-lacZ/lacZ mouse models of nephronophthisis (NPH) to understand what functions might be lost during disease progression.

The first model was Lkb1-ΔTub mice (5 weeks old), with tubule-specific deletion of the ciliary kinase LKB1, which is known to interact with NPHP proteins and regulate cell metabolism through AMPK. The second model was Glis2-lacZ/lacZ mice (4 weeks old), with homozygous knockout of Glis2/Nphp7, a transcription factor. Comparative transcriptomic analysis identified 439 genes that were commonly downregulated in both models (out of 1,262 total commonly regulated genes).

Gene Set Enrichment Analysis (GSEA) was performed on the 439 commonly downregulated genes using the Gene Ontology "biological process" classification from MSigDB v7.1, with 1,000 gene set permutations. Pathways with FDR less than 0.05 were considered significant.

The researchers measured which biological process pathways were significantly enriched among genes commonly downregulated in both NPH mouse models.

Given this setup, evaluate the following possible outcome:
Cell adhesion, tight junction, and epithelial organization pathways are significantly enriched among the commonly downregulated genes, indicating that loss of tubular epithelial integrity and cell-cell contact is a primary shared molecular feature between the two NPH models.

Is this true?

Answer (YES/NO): NO